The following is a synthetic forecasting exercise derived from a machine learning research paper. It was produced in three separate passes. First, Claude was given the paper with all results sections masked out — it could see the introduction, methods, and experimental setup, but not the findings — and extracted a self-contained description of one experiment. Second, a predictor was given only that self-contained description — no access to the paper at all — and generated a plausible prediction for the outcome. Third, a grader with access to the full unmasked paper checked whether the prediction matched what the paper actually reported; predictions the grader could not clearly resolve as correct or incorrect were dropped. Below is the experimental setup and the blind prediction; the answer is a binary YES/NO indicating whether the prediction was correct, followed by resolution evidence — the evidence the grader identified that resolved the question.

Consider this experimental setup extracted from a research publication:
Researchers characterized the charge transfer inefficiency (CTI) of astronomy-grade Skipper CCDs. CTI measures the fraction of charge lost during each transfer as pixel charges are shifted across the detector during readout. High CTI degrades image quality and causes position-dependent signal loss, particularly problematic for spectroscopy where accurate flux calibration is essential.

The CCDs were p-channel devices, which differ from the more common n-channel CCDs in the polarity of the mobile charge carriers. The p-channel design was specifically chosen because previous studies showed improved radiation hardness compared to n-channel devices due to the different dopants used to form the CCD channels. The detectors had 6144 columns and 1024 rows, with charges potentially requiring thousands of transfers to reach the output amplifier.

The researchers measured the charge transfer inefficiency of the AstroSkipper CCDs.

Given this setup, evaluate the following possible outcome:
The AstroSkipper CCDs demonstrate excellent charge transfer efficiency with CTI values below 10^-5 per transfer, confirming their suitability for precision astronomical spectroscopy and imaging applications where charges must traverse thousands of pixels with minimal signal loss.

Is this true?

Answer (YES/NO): YES